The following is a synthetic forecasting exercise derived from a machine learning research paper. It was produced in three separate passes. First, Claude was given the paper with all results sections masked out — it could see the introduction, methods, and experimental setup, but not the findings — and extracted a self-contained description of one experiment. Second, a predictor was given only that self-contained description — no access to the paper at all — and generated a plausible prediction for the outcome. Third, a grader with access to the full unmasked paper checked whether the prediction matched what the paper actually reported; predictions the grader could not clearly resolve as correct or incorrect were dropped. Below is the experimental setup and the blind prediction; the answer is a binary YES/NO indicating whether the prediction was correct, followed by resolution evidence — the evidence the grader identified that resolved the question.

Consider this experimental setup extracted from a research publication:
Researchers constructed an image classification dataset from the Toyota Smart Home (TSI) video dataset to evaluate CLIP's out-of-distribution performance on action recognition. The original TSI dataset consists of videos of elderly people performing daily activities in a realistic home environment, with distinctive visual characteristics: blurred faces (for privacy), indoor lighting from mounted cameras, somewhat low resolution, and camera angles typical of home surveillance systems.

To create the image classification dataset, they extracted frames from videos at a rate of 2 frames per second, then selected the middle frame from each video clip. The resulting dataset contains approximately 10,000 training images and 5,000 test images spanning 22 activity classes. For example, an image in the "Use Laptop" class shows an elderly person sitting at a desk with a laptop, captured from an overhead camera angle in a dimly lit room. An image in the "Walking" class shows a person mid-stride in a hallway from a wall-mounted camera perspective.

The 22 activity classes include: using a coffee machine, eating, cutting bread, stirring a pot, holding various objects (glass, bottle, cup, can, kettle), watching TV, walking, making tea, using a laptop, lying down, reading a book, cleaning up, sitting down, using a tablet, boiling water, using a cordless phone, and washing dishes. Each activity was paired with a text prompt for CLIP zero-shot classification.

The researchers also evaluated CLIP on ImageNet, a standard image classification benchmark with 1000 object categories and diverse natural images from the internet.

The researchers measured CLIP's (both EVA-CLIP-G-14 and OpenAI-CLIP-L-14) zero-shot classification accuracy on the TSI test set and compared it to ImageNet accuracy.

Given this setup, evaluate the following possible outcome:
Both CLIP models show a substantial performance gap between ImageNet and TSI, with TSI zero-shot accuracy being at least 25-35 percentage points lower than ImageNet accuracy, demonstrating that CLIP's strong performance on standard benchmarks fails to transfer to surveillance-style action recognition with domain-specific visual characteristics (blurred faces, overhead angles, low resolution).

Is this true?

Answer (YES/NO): NO